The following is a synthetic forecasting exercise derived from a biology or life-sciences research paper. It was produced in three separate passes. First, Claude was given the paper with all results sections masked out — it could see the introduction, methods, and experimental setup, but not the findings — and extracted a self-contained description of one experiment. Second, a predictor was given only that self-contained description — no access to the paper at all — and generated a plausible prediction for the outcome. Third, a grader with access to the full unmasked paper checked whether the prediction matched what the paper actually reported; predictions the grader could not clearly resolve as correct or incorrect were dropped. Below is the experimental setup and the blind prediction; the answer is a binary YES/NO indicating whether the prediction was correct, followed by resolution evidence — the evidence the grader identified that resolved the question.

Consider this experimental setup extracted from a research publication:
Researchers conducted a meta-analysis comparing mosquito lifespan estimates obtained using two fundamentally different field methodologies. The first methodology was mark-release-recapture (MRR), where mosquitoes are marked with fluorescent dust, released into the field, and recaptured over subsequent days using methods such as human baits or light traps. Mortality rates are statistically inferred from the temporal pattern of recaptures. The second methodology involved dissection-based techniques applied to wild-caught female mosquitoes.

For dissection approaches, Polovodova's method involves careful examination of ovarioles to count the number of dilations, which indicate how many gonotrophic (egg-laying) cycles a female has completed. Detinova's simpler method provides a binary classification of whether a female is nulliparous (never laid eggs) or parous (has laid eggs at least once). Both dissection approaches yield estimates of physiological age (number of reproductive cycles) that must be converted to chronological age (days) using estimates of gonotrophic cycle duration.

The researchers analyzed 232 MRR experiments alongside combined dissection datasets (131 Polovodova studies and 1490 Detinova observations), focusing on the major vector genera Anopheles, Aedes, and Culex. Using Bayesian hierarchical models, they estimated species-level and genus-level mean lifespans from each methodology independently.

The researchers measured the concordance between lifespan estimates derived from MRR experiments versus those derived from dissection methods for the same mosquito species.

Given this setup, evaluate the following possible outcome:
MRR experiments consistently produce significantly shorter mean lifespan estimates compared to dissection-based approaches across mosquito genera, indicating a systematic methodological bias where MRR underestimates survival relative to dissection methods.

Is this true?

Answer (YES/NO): NO